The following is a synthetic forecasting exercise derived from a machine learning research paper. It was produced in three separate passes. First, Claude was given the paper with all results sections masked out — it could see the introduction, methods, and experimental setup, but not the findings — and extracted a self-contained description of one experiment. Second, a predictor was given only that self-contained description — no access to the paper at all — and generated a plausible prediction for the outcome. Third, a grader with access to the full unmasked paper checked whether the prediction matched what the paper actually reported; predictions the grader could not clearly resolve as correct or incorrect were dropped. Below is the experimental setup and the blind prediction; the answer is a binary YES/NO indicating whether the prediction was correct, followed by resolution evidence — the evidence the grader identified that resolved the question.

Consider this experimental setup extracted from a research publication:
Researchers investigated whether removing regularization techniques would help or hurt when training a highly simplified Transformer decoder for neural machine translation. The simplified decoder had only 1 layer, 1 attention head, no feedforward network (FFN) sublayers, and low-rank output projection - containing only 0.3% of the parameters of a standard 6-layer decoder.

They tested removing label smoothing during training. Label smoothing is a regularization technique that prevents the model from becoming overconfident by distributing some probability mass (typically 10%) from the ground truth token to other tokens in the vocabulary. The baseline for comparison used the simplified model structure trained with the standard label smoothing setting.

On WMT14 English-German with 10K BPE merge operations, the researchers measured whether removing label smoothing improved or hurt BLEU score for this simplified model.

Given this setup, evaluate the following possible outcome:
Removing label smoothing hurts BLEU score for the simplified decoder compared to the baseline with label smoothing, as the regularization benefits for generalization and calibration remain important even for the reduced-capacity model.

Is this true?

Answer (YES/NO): NO